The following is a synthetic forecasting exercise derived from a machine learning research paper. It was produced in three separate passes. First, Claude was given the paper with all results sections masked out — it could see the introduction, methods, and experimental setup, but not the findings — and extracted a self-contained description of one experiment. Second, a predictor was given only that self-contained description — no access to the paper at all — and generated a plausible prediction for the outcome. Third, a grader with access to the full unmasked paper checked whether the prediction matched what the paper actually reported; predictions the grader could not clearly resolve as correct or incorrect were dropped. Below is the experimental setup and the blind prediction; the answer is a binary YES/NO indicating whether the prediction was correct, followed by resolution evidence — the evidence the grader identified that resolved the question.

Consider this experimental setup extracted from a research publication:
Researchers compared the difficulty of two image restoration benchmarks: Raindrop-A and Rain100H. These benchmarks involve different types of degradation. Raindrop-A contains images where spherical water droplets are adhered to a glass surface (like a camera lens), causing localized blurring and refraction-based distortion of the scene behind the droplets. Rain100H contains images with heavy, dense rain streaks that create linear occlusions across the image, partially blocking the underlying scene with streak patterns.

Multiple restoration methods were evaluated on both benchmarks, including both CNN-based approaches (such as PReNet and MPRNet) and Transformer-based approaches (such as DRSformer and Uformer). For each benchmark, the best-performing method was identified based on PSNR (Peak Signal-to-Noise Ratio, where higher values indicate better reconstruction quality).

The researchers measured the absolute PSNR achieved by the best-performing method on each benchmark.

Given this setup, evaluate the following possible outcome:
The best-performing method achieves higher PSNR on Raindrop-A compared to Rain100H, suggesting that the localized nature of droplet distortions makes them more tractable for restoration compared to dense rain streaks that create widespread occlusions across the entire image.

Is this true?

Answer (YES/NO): YES